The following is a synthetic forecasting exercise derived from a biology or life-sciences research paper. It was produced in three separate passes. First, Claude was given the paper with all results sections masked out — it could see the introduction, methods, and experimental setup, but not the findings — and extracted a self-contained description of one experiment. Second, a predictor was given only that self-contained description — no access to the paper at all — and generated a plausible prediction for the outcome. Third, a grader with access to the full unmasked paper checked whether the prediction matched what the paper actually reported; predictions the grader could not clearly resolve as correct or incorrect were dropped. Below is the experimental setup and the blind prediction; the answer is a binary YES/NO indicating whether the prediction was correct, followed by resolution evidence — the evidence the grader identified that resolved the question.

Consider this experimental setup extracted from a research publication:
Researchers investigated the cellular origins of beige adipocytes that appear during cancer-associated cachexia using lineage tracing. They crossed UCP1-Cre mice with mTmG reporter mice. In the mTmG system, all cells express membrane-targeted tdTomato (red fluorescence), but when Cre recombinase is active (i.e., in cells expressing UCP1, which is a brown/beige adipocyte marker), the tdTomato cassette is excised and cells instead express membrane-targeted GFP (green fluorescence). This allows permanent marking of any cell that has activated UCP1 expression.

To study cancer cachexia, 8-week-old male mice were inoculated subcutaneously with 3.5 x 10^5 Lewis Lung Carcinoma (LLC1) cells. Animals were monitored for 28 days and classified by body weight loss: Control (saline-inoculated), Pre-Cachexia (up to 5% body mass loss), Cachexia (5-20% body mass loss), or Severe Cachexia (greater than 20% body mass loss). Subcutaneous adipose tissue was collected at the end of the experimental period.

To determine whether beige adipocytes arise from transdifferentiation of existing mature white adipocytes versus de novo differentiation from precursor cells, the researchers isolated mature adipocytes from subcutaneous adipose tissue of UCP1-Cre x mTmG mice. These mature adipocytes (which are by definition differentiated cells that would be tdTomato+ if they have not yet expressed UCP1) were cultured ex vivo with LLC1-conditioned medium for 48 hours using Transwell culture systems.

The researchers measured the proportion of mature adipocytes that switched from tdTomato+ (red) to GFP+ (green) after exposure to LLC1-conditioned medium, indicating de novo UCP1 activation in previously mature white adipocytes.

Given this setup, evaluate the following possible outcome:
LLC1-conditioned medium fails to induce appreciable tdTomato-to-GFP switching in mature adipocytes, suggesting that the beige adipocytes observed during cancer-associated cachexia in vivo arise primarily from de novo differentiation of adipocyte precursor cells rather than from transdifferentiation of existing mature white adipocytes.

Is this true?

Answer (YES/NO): NO